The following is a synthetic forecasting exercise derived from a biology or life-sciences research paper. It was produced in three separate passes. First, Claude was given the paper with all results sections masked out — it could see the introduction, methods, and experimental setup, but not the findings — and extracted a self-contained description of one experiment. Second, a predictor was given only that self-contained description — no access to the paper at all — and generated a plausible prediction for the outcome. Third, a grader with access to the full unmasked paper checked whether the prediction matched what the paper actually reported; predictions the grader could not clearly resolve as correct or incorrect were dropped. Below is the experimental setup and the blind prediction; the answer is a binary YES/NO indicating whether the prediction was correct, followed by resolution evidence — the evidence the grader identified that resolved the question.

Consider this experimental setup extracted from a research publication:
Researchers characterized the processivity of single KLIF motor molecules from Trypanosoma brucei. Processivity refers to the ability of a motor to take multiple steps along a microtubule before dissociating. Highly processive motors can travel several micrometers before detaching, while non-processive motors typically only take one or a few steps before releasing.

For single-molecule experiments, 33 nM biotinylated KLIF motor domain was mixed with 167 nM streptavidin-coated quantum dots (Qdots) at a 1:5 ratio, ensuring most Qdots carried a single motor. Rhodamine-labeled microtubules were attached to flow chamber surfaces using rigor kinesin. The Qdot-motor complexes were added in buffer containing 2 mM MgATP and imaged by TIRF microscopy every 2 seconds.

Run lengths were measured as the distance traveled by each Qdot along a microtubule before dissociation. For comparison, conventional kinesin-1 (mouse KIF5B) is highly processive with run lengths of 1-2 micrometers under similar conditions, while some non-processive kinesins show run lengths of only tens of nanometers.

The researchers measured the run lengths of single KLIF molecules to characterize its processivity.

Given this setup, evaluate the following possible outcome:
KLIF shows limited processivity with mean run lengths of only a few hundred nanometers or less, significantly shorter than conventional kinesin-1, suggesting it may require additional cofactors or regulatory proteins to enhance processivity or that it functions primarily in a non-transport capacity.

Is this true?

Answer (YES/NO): NO